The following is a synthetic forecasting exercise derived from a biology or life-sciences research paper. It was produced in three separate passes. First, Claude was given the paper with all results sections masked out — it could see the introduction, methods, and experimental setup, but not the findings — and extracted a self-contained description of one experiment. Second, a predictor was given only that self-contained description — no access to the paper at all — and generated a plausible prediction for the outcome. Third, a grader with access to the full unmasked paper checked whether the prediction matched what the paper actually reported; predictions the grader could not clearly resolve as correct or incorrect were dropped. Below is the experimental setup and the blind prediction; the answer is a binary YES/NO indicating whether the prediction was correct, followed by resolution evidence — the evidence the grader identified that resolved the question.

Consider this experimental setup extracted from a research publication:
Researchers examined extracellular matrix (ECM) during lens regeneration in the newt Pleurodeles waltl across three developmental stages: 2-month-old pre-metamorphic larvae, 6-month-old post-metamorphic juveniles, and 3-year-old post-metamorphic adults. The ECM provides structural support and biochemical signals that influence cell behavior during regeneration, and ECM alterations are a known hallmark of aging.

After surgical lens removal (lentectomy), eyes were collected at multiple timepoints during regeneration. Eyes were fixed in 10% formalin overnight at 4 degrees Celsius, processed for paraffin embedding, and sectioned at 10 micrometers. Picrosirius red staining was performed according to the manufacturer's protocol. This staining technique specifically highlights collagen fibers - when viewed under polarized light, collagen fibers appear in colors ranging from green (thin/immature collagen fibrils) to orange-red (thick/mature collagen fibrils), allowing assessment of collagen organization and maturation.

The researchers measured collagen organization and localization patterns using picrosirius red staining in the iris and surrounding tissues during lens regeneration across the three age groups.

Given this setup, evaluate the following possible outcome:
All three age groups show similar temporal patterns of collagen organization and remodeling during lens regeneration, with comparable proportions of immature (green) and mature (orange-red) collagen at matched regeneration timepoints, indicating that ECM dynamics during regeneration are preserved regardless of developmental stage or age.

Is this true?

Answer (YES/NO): NO